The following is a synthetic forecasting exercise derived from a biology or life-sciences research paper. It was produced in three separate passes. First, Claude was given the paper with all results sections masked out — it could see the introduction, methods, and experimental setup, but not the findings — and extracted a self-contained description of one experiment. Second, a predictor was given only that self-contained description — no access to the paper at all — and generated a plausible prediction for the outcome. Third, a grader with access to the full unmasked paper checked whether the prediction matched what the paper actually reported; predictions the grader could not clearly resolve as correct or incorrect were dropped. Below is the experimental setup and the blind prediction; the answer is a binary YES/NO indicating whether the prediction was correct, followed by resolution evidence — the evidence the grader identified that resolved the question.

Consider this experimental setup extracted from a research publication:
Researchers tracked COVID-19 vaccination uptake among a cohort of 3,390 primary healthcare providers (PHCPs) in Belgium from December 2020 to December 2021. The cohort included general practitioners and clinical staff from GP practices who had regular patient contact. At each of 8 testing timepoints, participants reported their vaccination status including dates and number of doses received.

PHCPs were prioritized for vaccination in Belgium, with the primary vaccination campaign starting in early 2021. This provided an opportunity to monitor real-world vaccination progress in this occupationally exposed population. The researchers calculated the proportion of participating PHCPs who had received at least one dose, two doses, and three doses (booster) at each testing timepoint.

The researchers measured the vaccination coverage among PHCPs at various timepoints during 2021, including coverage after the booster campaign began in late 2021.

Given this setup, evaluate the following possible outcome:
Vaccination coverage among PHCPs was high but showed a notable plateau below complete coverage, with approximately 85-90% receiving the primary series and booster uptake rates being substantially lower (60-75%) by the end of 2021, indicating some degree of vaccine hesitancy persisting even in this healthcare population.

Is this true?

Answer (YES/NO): NO